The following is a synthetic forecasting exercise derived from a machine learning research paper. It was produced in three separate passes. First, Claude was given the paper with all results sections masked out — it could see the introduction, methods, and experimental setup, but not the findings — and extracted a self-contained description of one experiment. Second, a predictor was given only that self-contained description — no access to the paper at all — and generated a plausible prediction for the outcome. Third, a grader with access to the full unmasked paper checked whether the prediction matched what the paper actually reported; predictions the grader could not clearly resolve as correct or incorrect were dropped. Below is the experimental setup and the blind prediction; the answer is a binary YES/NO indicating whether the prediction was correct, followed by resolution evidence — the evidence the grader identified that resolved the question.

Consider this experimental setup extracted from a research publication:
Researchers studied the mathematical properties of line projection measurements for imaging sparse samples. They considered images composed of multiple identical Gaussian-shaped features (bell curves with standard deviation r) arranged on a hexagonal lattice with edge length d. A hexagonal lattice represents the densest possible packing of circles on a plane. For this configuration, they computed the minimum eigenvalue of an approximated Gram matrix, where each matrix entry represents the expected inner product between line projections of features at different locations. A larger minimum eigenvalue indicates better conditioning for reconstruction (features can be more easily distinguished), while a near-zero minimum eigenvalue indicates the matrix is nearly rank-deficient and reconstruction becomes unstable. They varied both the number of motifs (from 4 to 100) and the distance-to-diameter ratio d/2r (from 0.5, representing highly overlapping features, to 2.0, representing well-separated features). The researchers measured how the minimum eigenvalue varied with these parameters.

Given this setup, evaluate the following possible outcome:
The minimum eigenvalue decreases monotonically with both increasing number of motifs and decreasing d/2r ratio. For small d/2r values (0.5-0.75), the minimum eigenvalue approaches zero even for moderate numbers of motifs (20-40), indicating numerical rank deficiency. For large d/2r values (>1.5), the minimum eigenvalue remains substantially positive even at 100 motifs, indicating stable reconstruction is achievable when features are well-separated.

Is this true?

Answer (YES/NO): NO